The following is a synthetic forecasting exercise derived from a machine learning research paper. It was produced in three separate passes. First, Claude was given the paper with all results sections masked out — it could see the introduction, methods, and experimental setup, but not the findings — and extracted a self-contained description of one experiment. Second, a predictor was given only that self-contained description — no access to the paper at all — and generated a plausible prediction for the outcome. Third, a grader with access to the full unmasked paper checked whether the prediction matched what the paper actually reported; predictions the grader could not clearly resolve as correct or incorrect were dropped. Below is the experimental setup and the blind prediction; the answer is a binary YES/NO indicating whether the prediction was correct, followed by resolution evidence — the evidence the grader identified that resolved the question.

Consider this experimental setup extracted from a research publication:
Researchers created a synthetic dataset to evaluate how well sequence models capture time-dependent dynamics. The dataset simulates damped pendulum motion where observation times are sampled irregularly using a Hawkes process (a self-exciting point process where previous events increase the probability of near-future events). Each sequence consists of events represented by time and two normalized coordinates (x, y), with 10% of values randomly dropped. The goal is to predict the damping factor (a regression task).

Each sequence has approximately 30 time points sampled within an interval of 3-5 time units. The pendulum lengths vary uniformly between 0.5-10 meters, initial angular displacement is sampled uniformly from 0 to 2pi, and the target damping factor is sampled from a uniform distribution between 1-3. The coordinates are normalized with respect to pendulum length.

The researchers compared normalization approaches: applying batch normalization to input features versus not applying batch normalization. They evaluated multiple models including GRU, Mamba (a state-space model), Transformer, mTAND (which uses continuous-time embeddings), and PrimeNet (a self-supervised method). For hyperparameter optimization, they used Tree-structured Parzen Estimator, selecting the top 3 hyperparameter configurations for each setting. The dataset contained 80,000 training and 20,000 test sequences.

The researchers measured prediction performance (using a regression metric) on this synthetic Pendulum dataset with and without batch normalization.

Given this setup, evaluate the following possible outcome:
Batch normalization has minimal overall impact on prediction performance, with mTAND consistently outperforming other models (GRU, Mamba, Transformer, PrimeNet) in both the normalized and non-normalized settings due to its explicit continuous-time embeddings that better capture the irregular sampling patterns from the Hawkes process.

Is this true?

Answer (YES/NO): NO